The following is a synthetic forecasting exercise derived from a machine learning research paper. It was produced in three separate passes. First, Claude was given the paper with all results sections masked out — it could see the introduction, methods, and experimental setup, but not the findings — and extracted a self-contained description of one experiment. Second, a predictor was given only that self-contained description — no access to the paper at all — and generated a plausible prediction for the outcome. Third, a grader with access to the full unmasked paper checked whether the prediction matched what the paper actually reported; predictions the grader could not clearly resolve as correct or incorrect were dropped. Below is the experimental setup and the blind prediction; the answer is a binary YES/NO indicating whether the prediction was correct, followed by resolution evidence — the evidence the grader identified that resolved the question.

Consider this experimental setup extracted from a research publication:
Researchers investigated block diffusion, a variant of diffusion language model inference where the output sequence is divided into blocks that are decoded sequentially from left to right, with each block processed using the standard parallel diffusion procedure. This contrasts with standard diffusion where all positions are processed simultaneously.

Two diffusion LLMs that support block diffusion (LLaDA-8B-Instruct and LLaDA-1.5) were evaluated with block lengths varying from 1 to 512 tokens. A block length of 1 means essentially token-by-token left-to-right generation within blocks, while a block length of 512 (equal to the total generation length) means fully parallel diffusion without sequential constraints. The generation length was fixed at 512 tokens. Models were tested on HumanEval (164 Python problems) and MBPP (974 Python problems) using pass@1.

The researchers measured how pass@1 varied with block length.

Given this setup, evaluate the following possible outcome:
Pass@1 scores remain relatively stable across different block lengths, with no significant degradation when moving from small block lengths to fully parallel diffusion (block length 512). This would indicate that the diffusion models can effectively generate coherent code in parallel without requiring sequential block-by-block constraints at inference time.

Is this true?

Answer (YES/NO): NO